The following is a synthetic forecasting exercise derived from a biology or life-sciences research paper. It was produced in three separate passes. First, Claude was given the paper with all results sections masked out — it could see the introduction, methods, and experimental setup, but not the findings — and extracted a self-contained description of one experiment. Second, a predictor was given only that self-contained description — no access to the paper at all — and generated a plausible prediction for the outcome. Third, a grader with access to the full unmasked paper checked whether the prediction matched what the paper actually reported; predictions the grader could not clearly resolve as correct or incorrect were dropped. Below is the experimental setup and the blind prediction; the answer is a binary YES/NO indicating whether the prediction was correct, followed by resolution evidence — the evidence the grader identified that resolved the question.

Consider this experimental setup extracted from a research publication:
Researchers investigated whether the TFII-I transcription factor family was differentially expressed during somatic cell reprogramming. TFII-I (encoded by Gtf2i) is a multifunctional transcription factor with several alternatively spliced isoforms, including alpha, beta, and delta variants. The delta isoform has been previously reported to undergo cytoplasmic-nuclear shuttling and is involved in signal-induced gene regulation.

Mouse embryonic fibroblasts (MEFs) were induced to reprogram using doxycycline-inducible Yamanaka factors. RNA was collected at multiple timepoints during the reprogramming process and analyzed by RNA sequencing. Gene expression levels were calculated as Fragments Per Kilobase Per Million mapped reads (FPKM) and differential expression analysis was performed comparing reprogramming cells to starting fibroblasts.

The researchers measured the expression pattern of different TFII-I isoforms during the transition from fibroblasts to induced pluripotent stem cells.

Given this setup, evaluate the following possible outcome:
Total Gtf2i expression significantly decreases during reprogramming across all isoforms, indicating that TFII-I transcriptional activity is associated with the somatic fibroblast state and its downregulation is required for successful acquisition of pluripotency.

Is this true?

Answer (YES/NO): NO